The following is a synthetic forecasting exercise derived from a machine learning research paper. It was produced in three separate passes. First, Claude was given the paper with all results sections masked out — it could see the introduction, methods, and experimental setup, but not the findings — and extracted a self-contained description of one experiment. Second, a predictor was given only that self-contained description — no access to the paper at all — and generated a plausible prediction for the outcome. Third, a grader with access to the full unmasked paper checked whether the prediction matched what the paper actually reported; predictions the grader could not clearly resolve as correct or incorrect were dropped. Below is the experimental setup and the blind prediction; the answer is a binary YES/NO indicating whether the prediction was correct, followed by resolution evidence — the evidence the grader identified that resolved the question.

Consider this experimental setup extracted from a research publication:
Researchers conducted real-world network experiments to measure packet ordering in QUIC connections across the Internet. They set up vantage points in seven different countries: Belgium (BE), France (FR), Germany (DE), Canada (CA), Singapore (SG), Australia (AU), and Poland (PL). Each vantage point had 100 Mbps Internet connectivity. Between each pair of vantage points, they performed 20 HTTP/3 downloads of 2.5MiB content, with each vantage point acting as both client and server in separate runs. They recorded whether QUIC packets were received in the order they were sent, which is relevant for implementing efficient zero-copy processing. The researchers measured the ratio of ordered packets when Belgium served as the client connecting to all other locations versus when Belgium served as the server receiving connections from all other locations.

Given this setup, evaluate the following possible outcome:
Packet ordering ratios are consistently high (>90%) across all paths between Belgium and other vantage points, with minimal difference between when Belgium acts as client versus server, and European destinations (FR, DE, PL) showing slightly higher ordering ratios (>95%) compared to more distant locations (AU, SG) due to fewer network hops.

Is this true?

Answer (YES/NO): NO